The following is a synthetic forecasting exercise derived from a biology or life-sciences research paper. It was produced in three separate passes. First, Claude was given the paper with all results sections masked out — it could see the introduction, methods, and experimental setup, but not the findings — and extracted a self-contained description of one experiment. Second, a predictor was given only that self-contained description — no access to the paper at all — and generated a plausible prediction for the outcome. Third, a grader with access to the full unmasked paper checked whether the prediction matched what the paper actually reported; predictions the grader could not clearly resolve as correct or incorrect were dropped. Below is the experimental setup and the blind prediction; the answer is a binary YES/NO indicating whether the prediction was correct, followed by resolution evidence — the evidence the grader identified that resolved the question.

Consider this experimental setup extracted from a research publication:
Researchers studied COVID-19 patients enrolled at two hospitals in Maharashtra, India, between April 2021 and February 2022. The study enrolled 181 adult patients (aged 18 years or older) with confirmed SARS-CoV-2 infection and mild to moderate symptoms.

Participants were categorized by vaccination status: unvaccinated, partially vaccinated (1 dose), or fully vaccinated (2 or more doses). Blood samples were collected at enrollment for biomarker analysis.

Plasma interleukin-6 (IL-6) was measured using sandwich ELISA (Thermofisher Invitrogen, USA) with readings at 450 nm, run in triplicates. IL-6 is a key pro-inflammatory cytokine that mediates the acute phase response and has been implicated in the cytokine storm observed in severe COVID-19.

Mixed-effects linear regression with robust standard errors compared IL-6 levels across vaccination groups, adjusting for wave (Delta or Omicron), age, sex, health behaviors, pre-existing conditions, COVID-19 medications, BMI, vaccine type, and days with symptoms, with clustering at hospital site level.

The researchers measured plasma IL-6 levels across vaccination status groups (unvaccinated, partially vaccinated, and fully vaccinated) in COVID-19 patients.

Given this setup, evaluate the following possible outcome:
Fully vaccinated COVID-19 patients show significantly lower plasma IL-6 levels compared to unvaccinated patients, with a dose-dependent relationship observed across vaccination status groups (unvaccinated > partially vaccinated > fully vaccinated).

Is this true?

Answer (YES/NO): NO